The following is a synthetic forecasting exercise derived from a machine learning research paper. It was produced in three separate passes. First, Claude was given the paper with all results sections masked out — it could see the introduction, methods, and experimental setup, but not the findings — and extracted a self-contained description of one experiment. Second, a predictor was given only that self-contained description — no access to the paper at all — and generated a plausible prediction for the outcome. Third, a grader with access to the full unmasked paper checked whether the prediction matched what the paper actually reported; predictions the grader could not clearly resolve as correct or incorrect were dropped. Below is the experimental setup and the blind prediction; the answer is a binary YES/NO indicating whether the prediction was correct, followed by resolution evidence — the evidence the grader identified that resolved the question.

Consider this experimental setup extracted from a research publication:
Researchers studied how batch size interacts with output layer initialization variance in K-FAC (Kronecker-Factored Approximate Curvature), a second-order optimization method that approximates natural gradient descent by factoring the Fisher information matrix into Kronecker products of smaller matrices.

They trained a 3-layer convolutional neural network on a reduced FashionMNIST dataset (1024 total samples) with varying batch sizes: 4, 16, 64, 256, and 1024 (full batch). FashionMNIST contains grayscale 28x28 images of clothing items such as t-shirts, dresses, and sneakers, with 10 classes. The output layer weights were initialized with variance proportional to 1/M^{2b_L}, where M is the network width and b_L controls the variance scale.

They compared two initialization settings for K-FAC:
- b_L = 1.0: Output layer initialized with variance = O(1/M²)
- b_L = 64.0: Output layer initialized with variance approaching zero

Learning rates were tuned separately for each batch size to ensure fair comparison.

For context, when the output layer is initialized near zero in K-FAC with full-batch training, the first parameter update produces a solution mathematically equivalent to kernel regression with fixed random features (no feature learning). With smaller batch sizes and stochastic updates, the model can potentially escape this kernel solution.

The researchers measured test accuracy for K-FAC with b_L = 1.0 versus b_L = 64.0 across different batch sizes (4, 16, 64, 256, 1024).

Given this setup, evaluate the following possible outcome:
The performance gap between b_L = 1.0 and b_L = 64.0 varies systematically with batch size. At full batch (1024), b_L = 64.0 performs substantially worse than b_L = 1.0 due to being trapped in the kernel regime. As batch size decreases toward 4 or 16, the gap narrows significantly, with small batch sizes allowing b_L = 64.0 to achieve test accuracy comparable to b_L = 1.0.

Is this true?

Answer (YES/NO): YES